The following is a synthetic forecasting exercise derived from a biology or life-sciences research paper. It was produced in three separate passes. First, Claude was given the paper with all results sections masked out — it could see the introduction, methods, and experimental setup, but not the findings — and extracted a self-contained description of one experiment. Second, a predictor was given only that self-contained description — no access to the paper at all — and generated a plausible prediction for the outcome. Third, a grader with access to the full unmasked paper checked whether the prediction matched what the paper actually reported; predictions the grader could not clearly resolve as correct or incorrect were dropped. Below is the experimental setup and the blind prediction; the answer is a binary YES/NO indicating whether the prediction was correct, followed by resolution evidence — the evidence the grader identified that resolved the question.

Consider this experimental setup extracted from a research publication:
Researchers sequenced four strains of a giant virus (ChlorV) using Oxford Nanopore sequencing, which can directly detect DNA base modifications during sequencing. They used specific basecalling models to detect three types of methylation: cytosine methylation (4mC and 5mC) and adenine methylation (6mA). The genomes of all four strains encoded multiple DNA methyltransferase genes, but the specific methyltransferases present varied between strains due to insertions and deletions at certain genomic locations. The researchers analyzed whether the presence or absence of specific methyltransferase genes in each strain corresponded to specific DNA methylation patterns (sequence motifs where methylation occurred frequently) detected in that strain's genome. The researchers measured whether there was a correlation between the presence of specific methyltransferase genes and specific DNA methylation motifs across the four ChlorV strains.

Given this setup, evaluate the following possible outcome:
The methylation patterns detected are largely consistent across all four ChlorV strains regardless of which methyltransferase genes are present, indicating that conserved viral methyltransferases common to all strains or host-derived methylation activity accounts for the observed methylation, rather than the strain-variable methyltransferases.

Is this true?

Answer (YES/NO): NO